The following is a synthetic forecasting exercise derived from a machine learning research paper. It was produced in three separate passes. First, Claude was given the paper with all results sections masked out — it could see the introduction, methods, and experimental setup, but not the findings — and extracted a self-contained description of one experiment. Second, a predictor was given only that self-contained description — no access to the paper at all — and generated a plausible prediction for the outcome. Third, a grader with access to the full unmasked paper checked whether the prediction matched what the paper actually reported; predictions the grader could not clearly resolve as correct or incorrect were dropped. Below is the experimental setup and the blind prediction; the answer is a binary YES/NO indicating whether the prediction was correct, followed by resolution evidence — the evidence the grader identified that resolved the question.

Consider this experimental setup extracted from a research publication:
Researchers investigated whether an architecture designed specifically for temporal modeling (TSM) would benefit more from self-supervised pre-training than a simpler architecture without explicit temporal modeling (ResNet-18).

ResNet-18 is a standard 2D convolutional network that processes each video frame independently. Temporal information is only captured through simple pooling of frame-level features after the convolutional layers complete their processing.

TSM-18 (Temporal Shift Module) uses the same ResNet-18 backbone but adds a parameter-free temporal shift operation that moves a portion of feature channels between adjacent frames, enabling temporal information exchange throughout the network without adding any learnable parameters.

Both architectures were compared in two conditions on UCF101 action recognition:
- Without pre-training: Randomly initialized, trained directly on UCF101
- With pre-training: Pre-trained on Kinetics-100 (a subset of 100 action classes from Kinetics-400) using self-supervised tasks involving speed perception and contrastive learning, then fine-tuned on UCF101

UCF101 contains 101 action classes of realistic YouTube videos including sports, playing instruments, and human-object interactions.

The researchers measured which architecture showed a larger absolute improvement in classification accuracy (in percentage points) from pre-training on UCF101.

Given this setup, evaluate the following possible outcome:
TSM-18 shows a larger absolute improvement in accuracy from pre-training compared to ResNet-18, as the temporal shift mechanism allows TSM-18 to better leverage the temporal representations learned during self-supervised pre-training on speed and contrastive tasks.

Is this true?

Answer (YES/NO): NO